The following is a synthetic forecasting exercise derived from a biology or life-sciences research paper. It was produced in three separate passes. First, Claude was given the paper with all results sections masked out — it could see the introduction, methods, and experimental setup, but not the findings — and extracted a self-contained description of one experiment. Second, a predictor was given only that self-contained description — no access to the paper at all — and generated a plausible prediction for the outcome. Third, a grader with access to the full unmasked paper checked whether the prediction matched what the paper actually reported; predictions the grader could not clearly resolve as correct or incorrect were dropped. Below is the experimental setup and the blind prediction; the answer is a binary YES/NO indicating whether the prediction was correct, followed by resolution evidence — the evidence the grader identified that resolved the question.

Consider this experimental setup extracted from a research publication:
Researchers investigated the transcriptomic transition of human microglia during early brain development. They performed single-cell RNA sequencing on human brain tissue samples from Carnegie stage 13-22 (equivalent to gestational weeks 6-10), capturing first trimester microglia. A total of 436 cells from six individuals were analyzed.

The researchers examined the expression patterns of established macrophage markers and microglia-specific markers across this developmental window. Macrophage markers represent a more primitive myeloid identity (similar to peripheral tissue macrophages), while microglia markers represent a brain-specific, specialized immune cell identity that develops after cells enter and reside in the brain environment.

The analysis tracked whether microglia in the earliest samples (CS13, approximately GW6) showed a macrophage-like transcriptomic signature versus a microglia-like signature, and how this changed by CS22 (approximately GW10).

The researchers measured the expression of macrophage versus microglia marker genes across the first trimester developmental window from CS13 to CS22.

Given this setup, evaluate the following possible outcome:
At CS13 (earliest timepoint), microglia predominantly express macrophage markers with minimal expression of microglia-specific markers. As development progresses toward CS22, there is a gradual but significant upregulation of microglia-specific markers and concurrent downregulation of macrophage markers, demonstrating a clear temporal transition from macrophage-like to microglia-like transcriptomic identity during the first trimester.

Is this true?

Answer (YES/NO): YES